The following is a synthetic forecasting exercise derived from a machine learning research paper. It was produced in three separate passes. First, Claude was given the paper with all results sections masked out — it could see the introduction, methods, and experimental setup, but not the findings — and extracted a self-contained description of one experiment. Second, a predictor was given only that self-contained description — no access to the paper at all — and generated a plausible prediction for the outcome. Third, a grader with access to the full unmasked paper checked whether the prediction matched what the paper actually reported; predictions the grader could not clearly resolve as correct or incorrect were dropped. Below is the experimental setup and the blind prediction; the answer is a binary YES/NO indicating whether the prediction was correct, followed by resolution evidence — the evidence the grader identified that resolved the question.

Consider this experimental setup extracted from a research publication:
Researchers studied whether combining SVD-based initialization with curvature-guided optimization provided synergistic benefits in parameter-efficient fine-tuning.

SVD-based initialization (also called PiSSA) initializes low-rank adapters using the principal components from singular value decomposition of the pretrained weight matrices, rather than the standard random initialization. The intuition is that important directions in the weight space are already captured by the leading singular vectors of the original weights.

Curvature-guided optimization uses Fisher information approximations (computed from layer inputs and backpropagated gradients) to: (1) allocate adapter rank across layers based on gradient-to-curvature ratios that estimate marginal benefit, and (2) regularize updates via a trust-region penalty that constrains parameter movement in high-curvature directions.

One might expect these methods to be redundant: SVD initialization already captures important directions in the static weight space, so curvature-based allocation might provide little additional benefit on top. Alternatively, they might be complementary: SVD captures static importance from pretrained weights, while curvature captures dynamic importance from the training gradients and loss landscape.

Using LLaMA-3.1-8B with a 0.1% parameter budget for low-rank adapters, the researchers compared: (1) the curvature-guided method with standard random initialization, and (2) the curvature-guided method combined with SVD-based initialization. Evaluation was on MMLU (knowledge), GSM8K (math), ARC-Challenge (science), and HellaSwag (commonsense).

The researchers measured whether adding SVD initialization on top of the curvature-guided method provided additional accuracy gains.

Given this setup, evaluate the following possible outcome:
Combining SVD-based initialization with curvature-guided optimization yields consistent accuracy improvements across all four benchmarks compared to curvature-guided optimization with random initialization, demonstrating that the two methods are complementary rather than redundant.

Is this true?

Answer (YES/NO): YES